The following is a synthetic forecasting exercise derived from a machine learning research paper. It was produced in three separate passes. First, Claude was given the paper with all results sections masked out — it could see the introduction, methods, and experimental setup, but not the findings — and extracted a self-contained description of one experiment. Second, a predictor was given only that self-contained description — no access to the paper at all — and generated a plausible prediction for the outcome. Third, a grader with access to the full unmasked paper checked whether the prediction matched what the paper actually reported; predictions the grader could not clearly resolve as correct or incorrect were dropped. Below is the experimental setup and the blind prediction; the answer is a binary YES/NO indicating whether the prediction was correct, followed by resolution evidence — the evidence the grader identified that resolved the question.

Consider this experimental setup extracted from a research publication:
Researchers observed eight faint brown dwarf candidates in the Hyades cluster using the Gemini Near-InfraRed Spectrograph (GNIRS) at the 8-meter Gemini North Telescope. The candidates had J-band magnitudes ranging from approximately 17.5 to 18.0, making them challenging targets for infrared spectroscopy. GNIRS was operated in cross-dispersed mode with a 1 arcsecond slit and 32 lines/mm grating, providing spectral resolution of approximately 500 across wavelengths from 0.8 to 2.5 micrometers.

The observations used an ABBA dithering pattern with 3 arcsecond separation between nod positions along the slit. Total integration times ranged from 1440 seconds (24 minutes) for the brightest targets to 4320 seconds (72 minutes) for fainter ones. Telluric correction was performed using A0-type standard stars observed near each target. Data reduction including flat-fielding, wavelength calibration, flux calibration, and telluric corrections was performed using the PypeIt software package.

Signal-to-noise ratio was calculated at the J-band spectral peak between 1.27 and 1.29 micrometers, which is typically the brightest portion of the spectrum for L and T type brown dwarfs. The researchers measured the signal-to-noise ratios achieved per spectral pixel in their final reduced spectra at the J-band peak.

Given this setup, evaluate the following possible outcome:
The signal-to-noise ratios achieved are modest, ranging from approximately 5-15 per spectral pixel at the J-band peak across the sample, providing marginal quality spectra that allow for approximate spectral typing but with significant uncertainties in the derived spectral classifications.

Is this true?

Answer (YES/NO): NO